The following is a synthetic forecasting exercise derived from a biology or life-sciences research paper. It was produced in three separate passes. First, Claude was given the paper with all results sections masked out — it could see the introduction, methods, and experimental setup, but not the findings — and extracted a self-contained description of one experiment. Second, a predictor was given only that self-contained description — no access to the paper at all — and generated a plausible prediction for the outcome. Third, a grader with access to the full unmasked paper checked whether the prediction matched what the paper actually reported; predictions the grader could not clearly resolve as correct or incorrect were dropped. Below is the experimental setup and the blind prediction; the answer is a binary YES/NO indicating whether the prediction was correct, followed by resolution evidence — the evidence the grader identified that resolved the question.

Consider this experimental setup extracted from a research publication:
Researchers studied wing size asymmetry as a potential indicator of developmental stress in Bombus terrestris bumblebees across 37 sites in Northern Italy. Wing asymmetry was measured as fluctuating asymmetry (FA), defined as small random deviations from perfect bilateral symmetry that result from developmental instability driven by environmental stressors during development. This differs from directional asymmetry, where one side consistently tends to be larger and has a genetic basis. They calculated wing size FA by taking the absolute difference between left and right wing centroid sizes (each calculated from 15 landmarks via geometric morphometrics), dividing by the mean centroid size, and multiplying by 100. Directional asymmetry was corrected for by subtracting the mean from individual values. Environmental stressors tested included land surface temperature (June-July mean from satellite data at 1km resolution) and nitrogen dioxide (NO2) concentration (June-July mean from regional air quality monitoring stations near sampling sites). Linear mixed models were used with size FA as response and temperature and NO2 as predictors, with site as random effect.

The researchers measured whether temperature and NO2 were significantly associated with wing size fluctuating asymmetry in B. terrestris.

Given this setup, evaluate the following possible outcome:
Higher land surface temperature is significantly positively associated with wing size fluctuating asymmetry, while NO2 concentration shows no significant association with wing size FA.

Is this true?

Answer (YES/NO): NO